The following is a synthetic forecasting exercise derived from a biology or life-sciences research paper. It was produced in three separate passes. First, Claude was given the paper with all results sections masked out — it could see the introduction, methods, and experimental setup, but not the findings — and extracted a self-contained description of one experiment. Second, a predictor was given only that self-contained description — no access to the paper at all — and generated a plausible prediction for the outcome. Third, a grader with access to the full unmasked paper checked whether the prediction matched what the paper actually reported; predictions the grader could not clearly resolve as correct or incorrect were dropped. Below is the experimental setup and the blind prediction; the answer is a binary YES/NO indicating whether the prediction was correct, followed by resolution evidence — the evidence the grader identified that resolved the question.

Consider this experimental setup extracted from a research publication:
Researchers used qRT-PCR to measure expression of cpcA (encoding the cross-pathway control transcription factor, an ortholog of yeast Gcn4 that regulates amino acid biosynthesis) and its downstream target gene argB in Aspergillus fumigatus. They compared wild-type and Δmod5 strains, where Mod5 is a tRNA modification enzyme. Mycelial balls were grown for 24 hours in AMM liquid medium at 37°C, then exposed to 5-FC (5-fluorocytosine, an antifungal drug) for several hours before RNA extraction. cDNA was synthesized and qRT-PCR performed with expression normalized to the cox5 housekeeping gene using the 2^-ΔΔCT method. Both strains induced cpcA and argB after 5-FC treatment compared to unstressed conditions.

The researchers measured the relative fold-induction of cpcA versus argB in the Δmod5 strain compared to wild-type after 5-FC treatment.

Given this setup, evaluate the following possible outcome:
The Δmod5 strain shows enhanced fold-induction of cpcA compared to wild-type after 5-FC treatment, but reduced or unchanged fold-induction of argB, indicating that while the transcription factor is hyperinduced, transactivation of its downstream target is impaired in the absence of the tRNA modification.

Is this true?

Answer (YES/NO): NO